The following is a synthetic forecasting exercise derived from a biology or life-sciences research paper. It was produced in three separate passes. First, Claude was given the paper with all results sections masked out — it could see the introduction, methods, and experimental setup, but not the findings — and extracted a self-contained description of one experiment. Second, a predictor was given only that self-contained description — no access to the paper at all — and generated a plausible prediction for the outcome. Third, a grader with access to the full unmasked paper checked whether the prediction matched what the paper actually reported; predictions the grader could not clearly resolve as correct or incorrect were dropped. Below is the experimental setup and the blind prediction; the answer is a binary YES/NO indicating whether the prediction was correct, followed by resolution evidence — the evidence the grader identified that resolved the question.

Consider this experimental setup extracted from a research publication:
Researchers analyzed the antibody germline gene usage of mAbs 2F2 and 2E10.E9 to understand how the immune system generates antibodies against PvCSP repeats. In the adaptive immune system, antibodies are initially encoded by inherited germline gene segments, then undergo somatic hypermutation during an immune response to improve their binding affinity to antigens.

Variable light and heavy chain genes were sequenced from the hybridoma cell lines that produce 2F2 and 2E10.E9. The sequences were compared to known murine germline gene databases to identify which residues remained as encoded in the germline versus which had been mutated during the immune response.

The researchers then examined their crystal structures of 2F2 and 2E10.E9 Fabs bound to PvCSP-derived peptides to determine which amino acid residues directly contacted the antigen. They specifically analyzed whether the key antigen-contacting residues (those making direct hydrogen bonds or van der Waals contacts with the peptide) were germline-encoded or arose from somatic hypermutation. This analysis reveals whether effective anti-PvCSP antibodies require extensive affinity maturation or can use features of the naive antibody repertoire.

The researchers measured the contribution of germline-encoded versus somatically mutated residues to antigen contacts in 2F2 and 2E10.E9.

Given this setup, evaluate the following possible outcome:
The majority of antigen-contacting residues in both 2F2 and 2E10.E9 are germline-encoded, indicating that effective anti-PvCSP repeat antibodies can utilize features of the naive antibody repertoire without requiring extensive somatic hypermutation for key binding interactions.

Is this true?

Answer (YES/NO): NO